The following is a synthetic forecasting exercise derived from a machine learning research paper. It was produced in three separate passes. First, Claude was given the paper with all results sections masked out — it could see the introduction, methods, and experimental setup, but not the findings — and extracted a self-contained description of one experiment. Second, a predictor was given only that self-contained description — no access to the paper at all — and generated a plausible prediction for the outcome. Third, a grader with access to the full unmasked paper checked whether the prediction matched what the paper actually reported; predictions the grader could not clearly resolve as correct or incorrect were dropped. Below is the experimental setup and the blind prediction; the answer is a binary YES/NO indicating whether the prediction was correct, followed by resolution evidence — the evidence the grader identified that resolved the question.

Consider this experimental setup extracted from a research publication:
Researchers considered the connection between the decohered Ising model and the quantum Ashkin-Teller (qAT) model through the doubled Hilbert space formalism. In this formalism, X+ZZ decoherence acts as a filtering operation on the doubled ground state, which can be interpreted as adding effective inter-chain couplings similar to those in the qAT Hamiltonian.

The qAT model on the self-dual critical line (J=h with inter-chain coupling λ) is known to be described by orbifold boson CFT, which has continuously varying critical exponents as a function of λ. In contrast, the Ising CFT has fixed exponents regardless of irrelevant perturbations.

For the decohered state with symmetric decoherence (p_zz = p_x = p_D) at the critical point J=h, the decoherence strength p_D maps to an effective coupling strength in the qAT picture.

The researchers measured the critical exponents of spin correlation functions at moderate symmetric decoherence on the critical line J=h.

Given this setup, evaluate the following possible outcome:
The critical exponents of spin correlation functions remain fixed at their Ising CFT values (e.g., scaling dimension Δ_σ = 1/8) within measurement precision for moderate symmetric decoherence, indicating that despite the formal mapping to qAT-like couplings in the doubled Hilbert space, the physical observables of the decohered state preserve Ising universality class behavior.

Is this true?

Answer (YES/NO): YES